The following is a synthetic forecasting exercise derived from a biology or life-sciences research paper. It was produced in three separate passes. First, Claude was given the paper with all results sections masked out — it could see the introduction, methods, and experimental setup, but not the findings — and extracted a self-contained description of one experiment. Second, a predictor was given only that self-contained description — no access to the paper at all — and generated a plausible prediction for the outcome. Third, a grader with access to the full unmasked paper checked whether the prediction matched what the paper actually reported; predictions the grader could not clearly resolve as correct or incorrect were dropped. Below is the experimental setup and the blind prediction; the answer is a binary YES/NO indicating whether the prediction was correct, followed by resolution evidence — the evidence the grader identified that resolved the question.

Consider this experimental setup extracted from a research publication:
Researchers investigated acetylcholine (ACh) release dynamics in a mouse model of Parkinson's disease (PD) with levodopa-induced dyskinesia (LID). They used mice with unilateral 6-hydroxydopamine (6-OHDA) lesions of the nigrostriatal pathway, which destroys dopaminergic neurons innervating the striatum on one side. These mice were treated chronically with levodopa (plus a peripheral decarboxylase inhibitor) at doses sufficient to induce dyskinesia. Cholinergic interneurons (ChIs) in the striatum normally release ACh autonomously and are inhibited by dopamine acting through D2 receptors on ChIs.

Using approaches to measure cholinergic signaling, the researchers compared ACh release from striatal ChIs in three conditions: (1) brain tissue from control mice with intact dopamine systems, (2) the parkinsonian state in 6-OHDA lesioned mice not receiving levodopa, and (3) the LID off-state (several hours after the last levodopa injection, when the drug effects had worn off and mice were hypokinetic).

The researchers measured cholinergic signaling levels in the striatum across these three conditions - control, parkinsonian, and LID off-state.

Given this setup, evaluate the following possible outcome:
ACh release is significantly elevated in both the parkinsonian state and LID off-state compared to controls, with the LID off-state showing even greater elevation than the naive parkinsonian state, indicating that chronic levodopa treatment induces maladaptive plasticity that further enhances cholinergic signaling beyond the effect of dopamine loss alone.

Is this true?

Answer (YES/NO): NO